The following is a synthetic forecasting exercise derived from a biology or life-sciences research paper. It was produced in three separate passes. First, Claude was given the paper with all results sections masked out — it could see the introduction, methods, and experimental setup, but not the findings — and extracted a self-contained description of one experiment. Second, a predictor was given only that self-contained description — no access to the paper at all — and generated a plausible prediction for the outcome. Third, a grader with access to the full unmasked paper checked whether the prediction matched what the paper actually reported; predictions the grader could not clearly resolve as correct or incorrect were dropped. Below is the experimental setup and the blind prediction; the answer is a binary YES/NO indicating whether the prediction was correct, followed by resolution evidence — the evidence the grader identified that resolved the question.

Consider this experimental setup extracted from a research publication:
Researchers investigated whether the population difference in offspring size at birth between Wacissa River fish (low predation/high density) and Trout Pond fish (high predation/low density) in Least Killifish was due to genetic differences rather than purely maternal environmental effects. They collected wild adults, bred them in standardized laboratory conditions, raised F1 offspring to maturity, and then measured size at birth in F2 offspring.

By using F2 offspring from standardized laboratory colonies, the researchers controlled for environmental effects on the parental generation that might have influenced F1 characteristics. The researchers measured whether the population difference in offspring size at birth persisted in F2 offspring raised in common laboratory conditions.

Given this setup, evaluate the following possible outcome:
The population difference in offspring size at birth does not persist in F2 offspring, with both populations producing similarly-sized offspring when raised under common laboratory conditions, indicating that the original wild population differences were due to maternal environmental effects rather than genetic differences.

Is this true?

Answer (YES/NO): NO